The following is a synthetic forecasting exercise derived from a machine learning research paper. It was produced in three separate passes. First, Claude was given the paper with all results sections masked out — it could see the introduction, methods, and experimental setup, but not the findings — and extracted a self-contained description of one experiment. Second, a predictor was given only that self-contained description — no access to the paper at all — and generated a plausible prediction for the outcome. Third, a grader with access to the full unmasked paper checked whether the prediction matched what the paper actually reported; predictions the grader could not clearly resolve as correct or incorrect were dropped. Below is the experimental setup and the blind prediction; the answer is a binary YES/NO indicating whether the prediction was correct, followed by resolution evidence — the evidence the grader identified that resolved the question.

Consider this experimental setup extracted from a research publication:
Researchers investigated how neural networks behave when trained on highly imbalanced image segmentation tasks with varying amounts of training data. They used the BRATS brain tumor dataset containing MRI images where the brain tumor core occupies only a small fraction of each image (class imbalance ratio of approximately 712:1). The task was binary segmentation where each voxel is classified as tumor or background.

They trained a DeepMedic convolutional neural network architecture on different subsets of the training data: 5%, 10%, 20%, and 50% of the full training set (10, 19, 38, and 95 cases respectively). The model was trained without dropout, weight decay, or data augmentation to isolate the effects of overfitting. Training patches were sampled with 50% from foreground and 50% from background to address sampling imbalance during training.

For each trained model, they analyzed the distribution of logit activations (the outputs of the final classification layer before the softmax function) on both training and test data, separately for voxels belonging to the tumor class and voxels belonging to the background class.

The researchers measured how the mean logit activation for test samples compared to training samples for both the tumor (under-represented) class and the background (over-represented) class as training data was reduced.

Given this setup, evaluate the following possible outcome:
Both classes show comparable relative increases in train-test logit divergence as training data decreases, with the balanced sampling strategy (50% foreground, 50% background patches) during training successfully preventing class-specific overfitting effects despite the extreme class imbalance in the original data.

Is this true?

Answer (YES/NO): NO